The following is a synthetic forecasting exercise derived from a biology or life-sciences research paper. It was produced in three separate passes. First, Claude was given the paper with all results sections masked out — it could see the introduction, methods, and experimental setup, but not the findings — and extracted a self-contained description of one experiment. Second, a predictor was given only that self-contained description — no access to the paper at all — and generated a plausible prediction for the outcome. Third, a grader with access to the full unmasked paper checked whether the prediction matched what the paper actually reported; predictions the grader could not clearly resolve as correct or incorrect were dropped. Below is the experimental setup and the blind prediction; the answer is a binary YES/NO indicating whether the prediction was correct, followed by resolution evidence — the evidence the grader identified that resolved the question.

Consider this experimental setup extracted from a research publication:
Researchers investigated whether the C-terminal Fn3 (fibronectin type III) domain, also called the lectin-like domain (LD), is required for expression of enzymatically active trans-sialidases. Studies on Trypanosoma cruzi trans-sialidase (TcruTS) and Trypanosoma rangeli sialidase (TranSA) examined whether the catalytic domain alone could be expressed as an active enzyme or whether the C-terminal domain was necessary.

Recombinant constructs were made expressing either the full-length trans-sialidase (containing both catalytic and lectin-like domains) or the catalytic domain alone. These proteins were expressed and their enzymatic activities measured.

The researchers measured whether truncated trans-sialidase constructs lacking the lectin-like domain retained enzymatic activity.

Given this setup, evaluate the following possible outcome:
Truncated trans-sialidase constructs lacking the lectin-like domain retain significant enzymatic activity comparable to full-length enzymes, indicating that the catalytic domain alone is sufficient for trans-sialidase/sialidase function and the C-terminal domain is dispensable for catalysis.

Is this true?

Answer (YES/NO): NO